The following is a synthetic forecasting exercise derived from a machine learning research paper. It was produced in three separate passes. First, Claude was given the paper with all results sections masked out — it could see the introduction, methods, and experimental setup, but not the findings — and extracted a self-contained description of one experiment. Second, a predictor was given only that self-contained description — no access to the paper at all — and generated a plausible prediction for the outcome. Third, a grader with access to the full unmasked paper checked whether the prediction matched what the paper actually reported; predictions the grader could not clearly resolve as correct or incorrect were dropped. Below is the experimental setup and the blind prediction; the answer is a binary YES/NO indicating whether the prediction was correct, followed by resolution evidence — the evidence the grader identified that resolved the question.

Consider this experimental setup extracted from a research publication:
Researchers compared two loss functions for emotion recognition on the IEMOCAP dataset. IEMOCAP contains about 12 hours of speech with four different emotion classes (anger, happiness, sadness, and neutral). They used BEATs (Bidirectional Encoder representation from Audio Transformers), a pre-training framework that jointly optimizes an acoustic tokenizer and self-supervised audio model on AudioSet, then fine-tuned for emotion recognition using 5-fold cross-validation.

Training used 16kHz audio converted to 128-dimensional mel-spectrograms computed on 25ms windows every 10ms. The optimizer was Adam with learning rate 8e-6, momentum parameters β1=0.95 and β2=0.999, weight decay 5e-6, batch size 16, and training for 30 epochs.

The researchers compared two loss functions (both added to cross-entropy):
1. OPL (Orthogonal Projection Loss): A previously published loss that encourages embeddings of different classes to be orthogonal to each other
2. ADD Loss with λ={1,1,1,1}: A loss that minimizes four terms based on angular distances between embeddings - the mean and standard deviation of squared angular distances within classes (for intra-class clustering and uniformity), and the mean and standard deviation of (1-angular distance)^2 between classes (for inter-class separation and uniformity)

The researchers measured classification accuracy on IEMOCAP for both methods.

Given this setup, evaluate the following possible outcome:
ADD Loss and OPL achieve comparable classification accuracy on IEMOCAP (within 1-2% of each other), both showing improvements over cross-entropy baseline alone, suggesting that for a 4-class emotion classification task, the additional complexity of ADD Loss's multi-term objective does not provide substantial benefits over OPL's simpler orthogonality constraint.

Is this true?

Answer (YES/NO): YES